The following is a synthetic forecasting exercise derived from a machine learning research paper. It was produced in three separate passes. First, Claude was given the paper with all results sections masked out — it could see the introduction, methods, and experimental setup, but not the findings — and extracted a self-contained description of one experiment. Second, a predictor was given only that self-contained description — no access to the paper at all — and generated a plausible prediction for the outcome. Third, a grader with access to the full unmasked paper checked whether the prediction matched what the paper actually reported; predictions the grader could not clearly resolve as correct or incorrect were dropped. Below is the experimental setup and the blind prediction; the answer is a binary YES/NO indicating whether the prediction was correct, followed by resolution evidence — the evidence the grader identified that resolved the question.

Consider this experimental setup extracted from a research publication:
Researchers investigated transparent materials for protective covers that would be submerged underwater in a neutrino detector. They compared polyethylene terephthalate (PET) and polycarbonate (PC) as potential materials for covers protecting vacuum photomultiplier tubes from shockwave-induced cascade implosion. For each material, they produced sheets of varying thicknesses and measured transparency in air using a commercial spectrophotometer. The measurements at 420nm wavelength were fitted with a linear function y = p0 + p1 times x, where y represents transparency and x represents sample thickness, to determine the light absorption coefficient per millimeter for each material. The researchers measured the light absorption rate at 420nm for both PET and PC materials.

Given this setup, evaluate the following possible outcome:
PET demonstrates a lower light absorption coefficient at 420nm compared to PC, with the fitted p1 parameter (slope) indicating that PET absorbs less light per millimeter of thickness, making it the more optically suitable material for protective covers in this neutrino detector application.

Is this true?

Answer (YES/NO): NO